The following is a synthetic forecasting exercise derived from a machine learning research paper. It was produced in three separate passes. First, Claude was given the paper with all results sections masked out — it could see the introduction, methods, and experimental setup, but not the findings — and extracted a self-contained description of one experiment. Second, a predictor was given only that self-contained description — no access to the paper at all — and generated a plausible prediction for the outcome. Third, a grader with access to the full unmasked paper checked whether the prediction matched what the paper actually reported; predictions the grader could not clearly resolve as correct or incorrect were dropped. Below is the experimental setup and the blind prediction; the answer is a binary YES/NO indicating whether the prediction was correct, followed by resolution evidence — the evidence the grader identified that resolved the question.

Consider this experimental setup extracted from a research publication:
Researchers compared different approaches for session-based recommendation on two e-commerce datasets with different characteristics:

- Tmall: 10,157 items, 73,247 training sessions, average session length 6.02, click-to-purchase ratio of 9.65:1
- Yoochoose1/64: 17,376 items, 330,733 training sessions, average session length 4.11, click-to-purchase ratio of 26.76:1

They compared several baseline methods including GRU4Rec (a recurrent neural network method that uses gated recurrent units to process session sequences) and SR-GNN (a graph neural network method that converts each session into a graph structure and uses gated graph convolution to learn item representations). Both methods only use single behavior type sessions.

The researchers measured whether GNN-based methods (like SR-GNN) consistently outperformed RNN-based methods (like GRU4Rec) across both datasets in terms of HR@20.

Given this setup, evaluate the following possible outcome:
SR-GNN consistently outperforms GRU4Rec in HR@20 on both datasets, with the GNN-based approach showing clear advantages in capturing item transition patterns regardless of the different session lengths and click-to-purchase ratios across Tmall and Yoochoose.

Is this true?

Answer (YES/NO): YES